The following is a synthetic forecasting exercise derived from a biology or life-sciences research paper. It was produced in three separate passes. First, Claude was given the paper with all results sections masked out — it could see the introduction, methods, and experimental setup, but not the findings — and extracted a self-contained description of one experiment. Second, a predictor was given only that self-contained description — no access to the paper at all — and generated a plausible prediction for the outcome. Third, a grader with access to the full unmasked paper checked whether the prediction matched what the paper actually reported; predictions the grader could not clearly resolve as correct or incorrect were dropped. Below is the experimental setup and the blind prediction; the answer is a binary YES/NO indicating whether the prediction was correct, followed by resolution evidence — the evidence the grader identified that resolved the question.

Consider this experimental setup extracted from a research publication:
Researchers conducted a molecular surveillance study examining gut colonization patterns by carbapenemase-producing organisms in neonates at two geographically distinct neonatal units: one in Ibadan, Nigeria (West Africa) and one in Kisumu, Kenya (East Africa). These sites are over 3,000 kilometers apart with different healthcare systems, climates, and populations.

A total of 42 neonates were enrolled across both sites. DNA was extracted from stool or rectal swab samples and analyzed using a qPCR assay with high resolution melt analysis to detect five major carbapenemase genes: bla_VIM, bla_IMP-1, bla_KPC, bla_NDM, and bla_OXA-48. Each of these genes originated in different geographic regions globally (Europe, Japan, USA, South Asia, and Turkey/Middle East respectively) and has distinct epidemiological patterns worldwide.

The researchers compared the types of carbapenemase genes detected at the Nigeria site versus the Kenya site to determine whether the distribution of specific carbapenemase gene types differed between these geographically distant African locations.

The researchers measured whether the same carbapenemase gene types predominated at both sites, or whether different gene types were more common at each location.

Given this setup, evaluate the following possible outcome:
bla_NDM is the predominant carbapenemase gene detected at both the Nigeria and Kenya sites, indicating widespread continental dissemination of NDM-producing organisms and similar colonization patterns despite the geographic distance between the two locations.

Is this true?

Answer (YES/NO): YES